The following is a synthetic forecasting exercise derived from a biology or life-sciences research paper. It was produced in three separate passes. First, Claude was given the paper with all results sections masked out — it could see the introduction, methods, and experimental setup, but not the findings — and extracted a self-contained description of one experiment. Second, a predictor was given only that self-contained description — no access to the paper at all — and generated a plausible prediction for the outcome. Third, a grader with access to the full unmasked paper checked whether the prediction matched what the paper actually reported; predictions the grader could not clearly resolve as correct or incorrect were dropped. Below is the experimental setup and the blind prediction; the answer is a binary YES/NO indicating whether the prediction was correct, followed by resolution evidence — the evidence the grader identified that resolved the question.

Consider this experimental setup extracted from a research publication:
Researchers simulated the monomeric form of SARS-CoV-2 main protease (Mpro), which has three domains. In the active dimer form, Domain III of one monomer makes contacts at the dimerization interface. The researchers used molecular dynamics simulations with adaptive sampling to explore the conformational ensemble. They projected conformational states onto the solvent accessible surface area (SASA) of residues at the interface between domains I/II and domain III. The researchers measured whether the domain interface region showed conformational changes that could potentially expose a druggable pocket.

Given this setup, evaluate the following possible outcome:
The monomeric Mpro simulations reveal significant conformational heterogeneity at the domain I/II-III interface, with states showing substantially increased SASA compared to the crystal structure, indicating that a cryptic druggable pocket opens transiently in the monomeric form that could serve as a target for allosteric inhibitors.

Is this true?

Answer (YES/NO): YES